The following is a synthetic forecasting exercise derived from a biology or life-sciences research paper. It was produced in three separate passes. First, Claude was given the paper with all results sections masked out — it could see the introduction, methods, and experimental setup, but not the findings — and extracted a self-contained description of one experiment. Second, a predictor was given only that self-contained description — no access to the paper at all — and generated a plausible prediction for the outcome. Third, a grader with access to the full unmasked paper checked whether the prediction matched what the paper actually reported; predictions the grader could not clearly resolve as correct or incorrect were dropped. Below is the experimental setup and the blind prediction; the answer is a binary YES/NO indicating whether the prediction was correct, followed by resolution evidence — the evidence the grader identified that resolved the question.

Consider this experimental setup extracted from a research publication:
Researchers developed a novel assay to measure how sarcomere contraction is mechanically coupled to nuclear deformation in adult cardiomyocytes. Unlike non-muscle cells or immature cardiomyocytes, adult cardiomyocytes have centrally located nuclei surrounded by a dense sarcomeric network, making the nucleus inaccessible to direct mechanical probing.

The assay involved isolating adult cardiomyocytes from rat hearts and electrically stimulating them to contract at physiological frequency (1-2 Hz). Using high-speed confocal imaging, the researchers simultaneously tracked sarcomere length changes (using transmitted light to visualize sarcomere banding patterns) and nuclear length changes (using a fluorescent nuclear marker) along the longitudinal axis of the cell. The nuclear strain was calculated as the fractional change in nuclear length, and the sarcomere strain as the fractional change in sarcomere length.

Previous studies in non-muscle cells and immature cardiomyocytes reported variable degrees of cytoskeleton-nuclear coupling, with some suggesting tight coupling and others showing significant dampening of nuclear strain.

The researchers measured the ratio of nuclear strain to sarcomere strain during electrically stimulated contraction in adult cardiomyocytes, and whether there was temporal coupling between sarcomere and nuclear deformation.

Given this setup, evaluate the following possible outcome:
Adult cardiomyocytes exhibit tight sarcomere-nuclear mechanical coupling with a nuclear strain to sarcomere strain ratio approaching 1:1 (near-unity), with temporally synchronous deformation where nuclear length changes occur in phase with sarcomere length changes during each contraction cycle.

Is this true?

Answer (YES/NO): NO